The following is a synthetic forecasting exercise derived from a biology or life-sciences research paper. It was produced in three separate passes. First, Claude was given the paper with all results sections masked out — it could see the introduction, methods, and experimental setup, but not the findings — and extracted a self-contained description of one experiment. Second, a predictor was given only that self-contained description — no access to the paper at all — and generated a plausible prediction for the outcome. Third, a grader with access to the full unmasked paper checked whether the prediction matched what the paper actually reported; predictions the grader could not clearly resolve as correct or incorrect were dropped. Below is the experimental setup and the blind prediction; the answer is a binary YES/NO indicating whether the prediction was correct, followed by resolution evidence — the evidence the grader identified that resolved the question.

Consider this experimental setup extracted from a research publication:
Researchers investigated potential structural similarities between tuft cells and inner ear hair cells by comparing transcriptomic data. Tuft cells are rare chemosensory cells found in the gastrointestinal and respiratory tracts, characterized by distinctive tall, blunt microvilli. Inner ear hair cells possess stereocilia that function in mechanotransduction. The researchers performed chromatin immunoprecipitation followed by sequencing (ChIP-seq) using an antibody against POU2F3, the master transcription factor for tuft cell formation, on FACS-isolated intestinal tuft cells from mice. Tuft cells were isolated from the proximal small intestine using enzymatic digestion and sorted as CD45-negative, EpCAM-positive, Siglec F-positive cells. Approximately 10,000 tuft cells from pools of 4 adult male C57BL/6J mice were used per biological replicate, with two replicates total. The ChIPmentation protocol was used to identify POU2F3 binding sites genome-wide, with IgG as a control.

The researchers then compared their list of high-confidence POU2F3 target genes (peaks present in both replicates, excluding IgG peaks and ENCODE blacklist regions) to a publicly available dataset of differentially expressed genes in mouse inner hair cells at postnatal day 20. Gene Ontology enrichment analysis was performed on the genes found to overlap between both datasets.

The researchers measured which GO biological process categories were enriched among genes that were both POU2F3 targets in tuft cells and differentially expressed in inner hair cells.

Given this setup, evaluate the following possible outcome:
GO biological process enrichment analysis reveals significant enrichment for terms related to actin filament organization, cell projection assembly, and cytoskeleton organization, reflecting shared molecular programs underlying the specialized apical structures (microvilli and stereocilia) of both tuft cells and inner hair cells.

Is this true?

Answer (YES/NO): YES